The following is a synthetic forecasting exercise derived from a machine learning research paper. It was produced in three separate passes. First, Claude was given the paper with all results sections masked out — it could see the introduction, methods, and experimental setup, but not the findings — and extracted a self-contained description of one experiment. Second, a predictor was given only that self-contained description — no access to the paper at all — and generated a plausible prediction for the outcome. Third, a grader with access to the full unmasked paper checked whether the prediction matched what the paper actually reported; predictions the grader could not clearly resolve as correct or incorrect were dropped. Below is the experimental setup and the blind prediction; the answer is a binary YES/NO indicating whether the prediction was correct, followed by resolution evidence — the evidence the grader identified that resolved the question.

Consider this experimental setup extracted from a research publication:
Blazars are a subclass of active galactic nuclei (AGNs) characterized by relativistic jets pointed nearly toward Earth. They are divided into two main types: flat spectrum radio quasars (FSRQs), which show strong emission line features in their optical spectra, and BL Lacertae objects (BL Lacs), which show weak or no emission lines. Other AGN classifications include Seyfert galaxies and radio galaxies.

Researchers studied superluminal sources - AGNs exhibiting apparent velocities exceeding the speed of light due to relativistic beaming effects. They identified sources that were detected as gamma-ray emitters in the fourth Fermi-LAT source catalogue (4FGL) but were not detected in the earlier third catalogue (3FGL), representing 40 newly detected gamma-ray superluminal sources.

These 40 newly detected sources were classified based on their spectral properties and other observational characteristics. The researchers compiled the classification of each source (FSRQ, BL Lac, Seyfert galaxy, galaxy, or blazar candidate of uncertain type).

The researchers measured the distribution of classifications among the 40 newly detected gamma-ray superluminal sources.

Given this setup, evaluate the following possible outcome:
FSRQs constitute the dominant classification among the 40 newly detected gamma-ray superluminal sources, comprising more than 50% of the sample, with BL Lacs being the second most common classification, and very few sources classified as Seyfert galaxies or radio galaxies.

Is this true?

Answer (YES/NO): NO